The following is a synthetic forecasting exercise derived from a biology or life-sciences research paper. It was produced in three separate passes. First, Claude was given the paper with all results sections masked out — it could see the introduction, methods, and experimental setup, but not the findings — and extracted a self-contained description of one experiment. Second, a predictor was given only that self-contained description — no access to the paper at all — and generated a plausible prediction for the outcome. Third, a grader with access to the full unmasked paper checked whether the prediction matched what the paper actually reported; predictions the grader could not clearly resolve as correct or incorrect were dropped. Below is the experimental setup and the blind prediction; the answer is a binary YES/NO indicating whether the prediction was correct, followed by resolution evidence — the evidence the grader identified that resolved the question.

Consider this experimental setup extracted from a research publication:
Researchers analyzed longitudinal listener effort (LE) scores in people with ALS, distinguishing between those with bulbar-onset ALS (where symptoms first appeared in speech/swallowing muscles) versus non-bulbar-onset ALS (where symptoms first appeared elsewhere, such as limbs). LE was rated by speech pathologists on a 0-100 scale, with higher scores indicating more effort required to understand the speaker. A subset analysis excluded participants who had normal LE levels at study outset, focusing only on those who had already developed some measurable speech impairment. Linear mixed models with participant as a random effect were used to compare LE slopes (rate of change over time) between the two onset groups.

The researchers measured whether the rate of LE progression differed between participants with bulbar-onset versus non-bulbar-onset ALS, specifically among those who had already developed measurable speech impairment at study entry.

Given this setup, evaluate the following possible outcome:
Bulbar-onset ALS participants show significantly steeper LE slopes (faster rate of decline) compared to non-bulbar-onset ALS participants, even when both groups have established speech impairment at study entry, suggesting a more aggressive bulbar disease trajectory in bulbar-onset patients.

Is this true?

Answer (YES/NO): NO